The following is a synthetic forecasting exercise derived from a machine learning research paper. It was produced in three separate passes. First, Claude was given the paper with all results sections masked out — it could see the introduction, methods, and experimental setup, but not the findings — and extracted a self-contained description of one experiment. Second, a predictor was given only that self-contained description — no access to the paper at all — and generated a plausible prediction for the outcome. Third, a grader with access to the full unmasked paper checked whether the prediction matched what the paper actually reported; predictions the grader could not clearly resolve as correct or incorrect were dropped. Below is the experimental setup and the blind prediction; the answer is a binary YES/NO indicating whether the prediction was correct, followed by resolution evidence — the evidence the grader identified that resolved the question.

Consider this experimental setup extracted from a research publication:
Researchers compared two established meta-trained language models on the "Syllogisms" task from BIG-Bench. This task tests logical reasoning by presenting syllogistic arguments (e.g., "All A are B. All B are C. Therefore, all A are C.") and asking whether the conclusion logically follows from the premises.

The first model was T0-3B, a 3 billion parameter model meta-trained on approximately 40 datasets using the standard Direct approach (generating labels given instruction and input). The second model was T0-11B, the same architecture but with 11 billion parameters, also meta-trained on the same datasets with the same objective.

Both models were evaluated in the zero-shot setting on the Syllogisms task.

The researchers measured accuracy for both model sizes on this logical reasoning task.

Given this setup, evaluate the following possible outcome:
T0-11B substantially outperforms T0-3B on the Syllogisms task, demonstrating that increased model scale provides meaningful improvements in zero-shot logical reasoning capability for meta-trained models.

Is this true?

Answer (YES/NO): NO